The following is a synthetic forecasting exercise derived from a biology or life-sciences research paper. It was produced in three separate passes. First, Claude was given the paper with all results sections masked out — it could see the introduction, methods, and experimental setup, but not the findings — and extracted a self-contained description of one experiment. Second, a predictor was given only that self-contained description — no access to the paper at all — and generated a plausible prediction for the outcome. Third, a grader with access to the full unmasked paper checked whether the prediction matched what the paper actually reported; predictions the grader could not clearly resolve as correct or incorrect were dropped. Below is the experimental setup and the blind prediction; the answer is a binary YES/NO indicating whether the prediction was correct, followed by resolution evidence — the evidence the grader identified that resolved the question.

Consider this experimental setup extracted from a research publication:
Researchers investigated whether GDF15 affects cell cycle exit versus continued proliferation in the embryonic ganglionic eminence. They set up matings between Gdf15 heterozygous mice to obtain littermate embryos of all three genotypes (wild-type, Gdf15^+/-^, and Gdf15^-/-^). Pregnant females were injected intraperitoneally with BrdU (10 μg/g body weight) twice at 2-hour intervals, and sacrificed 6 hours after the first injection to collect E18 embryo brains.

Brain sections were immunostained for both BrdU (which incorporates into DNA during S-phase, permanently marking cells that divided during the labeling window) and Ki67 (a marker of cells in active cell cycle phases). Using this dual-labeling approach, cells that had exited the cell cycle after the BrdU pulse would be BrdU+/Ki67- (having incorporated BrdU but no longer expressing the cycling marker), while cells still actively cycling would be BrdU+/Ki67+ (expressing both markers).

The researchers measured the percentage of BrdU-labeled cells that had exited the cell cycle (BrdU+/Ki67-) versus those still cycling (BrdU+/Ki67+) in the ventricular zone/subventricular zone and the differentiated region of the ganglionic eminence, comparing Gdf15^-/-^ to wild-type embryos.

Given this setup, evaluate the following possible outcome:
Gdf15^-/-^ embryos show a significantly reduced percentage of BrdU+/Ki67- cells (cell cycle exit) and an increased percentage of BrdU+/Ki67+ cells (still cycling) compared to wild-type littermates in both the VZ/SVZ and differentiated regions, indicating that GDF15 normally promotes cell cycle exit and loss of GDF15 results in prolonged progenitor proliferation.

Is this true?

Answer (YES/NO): NO